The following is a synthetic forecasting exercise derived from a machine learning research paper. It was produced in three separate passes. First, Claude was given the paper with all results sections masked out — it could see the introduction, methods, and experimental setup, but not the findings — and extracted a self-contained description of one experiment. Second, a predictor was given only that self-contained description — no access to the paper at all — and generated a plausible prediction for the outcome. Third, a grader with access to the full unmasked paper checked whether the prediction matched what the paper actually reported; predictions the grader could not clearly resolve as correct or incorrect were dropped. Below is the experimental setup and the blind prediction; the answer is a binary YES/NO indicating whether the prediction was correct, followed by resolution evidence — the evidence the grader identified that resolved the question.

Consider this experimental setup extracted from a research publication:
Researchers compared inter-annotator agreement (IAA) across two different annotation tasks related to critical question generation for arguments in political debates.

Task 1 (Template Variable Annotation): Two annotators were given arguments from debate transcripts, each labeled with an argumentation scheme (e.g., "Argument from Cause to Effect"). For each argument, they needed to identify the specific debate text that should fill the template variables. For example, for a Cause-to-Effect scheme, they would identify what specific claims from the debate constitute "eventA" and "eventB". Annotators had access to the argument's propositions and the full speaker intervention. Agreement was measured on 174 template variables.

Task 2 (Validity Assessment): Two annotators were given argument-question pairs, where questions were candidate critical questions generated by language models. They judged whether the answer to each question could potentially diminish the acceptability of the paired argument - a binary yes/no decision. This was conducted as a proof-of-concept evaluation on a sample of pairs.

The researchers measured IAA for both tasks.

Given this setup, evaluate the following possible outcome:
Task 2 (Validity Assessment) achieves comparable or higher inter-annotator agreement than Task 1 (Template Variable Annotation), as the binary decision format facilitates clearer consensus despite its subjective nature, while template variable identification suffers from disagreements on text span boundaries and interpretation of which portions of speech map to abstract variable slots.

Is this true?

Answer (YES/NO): NO